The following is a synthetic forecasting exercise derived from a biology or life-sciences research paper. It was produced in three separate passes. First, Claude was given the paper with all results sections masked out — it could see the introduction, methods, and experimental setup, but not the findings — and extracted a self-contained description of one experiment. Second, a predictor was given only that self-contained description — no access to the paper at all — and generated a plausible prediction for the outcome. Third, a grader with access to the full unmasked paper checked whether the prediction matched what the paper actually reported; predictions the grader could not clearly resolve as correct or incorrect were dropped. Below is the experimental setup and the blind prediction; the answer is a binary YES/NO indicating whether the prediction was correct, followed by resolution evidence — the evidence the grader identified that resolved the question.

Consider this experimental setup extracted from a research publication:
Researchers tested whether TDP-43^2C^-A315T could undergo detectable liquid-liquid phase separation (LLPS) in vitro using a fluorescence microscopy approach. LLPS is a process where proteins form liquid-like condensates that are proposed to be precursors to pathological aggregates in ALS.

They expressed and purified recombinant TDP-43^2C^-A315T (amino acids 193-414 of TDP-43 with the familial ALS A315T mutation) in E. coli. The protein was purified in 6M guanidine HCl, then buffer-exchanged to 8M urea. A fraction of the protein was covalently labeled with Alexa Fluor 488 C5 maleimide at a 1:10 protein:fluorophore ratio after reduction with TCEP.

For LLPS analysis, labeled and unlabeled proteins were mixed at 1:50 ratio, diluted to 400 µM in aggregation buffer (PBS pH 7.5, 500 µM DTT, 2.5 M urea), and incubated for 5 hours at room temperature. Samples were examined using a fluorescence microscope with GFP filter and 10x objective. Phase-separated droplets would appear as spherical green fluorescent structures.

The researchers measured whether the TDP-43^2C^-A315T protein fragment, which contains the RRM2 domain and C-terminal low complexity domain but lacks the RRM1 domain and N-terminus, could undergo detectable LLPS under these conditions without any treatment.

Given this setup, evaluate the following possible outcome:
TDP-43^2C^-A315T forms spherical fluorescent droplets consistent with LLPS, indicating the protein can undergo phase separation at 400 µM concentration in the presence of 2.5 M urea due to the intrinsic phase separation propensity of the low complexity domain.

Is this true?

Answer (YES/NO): YES